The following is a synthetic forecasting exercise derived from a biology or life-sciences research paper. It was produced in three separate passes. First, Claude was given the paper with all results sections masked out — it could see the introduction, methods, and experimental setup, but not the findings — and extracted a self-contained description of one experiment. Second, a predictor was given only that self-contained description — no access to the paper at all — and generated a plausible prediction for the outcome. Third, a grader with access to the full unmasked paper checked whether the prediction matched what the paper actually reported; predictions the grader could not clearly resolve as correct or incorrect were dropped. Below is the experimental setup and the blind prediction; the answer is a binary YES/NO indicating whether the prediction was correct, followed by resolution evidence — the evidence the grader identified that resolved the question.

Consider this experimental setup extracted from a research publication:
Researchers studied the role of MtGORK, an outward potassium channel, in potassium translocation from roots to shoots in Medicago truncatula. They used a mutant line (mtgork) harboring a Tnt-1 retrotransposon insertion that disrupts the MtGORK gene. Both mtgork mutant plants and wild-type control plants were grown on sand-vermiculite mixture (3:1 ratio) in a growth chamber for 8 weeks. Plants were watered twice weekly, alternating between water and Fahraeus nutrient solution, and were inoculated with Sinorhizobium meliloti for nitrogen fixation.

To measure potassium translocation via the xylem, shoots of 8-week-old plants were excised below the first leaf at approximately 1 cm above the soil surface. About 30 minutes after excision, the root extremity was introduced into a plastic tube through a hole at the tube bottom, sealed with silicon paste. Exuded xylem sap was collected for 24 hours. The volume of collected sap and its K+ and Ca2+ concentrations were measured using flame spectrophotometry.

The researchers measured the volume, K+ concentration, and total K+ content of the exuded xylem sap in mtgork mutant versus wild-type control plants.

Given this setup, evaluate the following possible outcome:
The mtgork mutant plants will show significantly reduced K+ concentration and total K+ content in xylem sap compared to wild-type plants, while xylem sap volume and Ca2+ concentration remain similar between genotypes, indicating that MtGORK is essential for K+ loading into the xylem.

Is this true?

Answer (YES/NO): NO